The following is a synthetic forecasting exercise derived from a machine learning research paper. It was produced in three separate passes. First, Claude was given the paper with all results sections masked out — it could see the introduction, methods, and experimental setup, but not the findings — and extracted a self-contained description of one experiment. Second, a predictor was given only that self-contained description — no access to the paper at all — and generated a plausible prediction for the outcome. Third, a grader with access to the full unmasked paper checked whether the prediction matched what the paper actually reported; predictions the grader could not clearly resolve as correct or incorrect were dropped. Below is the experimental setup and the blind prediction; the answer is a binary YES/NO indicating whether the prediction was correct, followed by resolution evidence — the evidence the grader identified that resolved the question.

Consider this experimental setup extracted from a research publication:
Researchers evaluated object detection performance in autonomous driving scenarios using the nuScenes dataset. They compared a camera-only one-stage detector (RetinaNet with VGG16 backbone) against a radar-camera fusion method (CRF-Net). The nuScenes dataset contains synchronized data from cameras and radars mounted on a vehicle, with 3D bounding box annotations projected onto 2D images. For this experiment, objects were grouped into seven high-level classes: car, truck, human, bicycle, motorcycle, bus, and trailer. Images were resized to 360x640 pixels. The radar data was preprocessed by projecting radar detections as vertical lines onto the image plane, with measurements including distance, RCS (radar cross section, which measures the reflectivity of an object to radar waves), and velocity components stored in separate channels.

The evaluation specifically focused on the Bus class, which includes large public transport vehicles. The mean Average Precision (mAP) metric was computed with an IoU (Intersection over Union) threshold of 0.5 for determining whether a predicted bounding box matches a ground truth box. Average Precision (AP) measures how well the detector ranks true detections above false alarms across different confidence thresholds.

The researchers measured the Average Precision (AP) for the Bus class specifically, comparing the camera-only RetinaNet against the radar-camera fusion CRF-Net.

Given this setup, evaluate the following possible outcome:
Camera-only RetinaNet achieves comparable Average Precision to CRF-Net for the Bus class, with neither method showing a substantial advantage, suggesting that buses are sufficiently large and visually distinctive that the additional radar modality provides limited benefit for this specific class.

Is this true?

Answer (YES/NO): NO